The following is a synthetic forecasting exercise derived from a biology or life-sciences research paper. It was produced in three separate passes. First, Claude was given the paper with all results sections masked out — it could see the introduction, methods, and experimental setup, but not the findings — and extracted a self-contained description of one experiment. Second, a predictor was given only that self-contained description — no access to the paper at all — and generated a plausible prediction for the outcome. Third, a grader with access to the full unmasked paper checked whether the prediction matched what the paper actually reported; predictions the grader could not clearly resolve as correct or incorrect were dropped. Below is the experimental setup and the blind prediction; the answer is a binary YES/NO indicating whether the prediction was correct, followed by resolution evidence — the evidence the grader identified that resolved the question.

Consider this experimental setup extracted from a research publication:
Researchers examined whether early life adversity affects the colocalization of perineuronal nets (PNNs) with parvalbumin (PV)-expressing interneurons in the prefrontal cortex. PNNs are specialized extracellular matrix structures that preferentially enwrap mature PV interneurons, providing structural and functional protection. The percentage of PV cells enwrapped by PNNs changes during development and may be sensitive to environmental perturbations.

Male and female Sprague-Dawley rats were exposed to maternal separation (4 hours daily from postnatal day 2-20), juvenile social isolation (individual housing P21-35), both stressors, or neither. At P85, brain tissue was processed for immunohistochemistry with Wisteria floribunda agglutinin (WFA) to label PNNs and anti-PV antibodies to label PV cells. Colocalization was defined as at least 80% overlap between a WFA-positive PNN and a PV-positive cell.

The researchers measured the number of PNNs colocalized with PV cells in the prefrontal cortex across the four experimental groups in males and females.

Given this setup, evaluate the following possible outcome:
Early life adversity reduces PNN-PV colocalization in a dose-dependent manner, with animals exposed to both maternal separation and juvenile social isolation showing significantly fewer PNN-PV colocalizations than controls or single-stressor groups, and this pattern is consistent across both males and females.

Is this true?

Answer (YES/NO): NO